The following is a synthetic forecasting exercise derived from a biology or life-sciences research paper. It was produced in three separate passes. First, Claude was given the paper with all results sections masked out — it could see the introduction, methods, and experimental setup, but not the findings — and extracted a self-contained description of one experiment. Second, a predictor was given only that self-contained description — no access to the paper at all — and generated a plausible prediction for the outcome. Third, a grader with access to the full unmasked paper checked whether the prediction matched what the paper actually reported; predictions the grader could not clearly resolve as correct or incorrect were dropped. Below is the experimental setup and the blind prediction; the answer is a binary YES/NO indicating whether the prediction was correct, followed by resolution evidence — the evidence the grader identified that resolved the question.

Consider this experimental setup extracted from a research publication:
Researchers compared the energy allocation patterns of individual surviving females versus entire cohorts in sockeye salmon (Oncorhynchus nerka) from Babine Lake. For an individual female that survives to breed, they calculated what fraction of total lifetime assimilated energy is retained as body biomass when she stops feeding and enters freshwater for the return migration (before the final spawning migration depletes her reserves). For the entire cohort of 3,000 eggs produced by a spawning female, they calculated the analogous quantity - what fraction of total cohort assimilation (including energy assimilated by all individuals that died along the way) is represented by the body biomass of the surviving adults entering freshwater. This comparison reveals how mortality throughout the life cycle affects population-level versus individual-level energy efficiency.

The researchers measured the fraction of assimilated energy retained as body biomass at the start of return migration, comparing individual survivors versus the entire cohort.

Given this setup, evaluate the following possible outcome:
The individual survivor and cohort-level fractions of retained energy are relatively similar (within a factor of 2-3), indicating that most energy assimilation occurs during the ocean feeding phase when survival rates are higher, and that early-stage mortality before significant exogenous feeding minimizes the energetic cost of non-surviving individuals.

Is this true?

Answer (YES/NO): YES